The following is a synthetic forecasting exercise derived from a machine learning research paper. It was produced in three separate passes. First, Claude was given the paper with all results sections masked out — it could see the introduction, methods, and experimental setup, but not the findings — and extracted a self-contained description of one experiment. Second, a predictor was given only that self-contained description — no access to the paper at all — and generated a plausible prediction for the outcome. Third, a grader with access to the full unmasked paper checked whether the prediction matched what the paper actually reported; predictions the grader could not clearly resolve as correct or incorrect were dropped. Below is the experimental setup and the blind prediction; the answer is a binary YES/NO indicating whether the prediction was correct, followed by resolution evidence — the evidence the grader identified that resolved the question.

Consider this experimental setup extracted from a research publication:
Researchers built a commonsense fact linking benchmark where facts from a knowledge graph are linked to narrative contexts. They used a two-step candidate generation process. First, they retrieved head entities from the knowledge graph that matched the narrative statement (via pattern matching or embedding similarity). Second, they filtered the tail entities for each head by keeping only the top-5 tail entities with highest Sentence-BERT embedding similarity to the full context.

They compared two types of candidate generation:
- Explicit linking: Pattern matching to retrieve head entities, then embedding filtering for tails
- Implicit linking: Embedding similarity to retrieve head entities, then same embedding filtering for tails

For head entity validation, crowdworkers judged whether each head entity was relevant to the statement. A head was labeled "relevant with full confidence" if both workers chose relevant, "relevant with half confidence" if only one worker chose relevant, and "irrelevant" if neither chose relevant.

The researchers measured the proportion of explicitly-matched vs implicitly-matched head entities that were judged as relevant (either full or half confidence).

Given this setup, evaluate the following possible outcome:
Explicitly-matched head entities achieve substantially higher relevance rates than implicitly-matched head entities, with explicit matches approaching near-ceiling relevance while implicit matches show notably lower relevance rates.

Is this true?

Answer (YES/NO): NO